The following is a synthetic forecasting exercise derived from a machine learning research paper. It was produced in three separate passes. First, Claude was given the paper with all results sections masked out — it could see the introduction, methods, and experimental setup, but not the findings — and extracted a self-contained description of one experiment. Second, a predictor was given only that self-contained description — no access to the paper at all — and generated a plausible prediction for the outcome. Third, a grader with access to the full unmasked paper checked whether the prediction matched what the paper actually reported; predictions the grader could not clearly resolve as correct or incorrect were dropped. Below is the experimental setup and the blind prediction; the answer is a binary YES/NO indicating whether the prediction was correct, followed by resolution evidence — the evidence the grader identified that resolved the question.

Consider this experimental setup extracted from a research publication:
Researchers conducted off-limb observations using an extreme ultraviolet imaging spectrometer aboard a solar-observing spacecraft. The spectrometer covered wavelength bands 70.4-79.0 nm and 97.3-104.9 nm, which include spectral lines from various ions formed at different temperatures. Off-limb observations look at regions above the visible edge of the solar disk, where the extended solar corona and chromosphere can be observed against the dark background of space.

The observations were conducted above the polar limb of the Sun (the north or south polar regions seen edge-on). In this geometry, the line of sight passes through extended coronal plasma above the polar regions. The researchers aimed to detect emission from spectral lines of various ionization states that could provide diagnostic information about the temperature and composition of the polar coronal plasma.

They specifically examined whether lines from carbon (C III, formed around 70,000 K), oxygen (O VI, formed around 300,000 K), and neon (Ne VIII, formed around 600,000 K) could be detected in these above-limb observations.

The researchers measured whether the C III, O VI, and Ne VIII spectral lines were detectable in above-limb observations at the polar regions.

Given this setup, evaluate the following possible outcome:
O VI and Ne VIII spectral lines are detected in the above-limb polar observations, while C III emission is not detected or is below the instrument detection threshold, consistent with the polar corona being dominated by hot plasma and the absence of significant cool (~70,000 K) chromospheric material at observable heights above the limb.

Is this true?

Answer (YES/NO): NO